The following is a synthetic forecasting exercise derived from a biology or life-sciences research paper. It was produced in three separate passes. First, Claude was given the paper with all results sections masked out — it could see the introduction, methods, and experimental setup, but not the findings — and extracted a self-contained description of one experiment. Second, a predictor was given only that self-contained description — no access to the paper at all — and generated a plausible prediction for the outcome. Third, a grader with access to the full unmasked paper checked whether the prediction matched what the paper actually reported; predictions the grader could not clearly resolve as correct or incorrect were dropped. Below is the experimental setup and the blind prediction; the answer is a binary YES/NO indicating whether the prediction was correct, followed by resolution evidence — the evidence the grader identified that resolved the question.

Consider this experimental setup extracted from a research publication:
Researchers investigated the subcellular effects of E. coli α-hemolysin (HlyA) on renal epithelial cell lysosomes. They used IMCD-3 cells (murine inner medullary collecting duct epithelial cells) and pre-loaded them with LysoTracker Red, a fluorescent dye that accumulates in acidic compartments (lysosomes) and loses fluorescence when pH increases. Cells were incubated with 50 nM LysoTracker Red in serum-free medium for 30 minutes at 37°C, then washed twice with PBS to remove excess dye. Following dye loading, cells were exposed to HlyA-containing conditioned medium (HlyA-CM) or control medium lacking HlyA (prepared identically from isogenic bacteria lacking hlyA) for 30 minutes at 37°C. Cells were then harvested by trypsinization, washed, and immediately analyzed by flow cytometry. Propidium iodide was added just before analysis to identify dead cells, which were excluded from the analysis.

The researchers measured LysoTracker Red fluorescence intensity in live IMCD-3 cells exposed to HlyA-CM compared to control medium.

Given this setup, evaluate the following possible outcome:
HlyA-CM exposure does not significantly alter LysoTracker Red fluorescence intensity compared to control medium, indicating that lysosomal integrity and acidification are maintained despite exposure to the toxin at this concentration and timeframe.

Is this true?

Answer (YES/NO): NO